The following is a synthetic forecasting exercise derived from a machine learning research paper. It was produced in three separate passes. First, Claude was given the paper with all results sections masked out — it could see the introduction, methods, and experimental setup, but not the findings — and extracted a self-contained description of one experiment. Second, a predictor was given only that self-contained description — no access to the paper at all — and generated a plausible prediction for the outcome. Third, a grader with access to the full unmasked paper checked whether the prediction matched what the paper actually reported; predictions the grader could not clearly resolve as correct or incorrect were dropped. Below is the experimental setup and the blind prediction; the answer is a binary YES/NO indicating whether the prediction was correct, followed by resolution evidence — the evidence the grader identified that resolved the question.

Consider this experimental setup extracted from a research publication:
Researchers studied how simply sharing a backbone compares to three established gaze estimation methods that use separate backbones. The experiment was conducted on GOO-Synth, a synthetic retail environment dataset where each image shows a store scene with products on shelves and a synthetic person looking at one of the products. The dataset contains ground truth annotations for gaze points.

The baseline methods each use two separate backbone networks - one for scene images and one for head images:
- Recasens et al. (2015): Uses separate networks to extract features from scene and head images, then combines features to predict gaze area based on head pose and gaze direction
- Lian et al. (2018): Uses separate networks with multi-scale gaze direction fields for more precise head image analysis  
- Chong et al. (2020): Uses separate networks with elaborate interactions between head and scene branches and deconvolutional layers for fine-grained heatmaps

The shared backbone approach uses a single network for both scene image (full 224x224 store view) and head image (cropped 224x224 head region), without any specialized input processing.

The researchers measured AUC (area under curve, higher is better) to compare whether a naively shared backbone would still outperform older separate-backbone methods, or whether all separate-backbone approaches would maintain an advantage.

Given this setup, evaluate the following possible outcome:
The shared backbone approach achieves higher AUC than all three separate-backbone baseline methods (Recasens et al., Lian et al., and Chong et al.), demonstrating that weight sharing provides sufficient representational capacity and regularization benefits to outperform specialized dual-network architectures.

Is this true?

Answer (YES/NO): NO